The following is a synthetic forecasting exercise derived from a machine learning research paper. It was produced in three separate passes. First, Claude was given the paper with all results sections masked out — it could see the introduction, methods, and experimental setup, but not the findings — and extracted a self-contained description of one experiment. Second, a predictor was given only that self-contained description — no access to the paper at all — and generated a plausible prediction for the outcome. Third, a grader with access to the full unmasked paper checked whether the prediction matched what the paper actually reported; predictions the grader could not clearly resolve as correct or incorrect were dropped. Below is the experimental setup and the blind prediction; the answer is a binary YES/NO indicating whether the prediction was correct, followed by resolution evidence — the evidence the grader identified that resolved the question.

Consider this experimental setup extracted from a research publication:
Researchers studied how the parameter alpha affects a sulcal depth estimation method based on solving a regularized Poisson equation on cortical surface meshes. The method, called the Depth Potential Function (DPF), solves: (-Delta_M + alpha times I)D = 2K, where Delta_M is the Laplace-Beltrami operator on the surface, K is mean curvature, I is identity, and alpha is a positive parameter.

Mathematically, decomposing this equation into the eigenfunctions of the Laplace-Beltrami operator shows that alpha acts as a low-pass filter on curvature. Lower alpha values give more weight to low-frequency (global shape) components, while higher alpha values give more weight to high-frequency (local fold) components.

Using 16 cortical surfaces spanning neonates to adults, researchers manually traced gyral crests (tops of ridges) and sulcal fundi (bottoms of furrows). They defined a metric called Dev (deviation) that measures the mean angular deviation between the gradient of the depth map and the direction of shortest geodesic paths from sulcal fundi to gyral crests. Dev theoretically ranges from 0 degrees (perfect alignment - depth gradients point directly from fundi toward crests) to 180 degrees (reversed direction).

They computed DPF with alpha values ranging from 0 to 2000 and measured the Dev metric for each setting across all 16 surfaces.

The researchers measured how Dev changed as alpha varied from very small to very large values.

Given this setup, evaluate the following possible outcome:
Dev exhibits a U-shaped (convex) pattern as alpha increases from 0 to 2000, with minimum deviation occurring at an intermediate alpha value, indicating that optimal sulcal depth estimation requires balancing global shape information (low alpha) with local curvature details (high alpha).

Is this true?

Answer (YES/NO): YES